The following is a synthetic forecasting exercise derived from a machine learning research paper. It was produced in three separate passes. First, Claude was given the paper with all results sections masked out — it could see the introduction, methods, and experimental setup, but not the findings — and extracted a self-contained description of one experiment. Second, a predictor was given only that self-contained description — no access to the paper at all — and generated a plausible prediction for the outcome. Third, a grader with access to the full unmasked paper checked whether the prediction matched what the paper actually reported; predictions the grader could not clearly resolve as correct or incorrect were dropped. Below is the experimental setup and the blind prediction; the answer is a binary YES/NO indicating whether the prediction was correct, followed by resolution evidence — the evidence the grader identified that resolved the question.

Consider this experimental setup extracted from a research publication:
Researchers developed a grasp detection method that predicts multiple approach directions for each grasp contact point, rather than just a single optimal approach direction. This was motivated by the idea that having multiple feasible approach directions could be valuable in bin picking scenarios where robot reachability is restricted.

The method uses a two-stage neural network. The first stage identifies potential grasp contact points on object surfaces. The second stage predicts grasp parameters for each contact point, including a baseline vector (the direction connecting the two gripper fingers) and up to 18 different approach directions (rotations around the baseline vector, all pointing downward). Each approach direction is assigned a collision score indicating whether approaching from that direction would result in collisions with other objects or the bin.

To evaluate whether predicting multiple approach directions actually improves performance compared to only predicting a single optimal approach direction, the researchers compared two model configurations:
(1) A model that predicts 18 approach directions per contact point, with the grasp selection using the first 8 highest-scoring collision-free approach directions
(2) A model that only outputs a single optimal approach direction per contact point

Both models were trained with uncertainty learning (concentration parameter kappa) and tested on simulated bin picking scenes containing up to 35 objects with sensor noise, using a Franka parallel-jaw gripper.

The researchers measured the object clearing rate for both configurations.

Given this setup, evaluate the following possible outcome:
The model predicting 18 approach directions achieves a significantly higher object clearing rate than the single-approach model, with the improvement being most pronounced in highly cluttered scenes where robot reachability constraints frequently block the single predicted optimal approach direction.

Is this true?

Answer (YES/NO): YES